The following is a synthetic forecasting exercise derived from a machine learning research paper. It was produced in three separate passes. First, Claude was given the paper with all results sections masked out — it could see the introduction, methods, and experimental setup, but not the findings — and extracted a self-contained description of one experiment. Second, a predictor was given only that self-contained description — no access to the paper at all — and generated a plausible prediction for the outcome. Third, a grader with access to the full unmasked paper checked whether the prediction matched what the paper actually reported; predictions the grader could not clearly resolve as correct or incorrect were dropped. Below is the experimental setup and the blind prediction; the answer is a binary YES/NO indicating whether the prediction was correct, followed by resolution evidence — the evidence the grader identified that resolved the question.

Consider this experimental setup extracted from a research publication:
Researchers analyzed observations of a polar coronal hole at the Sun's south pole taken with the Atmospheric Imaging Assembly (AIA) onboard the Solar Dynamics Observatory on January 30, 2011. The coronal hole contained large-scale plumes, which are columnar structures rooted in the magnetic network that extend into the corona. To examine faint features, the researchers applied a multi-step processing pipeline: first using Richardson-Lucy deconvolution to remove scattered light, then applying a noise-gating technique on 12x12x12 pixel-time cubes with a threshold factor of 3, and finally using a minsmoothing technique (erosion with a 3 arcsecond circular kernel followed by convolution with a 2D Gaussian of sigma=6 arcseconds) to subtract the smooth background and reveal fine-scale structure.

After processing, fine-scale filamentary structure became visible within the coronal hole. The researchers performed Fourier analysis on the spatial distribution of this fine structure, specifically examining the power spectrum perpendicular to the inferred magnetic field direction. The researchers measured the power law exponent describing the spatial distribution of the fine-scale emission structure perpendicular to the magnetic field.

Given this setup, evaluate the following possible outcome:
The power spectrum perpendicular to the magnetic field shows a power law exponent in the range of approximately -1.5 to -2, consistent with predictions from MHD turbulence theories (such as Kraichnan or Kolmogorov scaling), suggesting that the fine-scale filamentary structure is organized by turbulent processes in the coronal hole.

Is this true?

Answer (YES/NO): NO